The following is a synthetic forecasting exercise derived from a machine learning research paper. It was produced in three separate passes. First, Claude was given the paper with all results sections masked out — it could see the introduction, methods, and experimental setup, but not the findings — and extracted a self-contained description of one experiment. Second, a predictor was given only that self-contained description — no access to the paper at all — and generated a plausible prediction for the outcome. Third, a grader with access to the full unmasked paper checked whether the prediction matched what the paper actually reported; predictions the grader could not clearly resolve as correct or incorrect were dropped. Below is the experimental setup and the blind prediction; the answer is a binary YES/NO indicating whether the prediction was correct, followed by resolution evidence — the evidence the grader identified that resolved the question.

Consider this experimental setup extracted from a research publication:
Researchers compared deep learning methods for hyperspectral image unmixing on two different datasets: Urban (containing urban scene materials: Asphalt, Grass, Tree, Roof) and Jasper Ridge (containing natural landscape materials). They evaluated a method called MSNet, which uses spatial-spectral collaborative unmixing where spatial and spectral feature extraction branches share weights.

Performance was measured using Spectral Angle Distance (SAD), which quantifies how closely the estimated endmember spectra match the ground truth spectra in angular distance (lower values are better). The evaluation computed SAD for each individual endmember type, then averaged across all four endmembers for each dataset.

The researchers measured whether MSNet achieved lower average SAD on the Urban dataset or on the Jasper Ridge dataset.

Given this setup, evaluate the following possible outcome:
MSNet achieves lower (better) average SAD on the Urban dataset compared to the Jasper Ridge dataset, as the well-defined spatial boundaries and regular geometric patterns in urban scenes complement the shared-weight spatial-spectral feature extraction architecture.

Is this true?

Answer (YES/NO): NO